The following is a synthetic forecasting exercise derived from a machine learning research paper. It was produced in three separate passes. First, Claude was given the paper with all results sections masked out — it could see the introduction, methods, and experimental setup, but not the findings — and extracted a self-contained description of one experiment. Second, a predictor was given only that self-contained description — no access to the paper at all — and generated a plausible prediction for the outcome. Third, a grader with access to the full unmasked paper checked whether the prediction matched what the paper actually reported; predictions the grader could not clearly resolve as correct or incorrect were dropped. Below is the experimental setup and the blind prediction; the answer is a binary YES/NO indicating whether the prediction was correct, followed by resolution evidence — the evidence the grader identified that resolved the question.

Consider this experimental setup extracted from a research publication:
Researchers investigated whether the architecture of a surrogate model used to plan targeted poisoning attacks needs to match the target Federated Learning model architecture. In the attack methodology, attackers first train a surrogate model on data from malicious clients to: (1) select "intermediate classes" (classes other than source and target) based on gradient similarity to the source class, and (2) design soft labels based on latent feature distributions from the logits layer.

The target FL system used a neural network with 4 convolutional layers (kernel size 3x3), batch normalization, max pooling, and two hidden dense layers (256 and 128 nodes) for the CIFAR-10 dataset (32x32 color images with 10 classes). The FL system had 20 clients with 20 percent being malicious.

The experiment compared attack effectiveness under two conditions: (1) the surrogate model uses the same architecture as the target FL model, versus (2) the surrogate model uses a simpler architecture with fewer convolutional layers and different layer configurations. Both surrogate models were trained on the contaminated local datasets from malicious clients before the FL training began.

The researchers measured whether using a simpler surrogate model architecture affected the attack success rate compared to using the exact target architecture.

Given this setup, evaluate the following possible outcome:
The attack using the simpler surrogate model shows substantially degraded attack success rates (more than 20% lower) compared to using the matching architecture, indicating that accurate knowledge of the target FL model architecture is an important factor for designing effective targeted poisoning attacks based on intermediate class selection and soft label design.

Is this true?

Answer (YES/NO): NO